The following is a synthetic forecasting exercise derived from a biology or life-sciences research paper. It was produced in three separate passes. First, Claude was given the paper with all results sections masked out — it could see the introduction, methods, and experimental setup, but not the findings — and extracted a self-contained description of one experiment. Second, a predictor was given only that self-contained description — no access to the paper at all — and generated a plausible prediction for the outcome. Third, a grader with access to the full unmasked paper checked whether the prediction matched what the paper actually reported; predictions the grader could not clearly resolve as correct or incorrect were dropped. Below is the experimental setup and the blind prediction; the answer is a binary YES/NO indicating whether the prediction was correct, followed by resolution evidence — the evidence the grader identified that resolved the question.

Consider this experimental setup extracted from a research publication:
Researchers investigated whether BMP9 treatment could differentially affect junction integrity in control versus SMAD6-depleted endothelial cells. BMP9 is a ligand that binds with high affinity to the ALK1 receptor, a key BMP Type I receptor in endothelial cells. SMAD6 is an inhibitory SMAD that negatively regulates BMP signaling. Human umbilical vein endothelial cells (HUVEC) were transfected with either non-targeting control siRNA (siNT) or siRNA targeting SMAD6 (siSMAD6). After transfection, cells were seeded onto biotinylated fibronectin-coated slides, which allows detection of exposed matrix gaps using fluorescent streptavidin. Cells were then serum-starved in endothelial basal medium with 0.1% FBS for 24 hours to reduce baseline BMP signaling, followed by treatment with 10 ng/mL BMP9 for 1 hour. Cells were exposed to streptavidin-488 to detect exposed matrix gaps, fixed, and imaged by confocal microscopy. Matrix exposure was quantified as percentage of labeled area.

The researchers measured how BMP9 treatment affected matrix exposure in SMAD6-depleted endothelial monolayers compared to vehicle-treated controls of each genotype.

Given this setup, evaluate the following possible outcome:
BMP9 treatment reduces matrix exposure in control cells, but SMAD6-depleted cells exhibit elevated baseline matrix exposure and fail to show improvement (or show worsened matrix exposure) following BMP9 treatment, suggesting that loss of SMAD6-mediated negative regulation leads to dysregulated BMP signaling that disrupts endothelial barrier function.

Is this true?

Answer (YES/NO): NO